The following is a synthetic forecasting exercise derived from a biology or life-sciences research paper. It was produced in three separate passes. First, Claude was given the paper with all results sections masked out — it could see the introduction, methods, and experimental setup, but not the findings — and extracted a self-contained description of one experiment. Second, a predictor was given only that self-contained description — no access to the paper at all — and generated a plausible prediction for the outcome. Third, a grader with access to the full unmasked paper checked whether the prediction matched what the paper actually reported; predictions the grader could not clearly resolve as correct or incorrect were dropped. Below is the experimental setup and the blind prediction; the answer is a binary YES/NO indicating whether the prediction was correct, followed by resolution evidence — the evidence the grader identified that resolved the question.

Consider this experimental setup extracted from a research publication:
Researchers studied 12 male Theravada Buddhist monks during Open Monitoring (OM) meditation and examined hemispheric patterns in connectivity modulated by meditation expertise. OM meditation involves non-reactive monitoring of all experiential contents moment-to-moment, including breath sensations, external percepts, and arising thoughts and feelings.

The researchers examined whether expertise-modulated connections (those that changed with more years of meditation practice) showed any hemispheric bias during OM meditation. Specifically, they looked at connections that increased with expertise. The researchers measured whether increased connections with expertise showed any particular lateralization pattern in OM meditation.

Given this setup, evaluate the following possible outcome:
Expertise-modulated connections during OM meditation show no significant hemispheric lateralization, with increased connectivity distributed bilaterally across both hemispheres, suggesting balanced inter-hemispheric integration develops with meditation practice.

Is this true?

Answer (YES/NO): NO